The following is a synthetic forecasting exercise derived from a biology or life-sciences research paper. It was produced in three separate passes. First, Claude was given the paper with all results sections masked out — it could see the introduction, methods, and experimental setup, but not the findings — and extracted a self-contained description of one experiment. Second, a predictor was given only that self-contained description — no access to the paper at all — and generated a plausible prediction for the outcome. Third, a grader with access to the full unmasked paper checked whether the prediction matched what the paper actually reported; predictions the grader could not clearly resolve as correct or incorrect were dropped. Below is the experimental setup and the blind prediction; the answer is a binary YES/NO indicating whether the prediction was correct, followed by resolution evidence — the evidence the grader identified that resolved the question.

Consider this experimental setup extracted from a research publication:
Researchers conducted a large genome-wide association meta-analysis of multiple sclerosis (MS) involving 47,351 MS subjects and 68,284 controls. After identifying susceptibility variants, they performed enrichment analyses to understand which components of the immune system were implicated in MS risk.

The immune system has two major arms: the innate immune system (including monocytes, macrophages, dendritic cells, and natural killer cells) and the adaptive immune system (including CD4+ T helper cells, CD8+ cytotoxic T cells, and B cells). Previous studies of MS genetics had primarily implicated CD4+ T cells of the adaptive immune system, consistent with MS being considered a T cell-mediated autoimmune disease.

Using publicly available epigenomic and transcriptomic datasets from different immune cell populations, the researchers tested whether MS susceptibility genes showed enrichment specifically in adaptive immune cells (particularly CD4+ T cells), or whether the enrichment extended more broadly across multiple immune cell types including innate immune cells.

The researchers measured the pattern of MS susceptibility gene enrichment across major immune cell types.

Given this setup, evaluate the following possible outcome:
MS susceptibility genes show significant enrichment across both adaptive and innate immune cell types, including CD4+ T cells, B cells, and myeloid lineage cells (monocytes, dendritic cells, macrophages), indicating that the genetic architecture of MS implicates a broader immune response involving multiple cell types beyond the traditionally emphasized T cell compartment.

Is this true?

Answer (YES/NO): YES